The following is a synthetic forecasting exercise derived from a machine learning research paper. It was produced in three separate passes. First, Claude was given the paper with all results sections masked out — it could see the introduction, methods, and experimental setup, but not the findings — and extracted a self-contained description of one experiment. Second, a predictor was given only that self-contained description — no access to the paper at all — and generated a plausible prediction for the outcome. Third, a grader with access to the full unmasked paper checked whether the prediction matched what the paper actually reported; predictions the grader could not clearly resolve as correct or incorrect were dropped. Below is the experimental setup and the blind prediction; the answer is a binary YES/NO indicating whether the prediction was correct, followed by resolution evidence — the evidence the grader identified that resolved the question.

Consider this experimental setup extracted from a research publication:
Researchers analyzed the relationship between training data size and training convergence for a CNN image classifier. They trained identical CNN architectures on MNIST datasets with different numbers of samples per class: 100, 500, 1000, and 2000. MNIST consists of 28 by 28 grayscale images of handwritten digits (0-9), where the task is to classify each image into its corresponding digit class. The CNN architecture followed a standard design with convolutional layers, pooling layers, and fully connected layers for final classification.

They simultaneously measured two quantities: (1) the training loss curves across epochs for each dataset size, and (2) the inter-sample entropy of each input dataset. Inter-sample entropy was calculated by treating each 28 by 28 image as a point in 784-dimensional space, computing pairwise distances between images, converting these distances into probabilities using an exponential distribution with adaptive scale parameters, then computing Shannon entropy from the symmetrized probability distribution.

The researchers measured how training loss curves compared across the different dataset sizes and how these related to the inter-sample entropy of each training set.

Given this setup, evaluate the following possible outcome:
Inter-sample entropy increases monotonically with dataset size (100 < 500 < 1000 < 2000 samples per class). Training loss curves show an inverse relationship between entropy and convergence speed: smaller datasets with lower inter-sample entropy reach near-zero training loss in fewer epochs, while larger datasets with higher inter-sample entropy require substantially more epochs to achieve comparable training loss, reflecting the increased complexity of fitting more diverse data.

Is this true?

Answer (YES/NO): NO